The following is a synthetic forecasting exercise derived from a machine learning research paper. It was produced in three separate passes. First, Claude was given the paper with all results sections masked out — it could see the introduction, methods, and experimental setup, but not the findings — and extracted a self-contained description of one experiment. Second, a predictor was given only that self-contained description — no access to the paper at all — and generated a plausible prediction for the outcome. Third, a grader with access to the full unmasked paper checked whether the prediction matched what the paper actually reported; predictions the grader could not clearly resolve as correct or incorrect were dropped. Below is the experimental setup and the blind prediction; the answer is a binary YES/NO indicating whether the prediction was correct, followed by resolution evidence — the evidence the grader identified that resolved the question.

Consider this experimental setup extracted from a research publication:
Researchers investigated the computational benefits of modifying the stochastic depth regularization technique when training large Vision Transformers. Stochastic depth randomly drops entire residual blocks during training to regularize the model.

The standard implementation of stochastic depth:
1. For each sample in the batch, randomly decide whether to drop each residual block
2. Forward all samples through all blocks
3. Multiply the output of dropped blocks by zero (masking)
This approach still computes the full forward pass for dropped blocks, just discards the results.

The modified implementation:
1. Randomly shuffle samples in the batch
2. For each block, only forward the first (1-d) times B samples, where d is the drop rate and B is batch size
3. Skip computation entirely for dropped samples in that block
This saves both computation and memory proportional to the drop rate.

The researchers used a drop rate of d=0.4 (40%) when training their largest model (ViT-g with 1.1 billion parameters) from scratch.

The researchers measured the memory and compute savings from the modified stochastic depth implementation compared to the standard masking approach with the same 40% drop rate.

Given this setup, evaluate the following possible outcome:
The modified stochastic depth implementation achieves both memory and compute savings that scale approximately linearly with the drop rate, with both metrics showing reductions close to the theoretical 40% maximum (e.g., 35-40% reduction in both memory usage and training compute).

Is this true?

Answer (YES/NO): YES